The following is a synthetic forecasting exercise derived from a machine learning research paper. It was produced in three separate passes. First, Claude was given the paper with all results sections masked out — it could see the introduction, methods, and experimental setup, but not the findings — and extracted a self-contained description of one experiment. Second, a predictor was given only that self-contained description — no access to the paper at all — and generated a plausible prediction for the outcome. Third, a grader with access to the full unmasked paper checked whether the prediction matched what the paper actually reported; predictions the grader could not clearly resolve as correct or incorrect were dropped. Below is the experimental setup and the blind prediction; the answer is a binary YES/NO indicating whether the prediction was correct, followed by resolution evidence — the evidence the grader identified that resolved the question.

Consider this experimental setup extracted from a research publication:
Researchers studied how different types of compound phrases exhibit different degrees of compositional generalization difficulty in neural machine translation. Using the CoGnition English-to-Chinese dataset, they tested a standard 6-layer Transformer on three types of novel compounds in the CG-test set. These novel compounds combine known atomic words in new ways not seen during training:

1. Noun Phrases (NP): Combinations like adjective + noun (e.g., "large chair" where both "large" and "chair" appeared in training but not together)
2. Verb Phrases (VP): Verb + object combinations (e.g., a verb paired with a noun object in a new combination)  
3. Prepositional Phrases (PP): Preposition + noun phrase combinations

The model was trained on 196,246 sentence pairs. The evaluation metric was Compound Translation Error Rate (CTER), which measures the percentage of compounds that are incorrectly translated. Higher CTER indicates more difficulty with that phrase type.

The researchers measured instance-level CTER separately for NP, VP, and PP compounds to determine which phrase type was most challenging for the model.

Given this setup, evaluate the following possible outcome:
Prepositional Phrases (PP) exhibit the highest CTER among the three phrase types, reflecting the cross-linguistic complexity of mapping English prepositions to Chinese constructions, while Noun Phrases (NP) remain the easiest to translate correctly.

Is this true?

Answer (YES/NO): YES